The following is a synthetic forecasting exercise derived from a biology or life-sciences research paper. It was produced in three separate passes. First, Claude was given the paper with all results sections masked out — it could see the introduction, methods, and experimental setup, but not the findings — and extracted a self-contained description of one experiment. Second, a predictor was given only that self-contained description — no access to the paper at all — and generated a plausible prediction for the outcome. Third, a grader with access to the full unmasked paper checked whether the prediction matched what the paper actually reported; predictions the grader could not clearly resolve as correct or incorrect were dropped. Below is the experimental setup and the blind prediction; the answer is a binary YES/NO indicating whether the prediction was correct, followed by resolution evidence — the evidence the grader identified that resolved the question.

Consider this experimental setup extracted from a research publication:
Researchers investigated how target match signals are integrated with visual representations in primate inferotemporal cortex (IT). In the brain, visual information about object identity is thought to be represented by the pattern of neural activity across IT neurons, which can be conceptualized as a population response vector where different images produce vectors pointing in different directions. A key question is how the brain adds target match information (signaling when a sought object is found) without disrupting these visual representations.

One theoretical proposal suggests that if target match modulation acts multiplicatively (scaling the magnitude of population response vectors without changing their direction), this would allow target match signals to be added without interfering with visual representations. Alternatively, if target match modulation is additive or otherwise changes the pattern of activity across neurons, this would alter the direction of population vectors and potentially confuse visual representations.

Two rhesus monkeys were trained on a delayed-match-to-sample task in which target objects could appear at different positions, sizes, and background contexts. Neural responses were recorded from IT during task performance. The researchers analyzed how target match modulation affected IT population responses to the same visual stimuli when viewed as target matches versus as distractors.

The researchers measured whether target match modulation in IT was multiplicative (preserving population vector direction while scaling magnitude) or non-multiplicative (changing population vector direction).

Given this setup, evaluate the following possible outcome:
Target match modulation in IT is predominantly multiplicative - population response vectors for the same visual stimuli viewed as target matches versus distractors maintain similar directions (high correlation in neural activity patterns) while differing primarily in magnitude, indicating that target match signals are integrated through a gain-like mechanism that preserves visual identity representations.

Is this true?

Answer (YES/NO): YES